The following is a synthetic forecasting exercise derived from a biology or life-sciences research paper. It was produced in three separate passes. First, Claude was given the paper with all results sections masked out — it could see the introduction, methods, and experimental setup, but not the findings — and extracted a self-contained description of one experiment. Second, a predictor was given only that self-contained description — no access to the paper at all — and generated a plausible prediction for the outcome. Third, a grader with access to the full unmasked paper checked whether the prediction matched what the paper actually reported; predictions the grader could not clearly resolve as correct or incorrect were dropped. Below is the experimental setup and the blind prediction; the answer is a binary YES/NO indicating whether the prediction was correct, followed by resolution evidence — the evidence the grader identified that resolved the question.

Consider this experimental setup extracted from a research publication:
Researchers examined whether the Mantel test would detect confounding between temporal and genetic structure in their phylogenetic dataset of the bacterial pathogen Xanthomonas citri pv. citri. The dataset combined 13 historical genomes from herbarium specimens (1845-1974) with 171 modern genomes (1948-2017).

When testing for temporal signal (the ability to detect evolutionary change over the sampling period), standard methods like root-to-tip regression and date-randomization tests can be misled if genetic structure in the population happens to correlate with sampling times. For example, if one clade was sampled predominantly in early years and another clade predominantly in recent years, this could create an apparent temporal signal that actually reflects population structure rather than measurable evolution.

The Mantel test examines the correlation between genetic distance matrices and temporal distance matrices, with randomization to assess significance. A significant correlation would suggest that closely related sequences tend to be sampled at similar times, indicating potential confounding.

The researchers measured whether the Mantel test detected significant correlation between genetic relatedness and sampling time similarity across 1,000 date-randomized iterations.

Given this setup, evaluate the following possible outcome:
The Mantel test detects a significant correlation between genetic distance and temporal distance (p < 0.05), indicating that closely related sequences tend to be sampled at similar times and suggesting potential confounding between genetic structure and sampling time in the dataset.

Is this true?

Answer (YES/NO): NO